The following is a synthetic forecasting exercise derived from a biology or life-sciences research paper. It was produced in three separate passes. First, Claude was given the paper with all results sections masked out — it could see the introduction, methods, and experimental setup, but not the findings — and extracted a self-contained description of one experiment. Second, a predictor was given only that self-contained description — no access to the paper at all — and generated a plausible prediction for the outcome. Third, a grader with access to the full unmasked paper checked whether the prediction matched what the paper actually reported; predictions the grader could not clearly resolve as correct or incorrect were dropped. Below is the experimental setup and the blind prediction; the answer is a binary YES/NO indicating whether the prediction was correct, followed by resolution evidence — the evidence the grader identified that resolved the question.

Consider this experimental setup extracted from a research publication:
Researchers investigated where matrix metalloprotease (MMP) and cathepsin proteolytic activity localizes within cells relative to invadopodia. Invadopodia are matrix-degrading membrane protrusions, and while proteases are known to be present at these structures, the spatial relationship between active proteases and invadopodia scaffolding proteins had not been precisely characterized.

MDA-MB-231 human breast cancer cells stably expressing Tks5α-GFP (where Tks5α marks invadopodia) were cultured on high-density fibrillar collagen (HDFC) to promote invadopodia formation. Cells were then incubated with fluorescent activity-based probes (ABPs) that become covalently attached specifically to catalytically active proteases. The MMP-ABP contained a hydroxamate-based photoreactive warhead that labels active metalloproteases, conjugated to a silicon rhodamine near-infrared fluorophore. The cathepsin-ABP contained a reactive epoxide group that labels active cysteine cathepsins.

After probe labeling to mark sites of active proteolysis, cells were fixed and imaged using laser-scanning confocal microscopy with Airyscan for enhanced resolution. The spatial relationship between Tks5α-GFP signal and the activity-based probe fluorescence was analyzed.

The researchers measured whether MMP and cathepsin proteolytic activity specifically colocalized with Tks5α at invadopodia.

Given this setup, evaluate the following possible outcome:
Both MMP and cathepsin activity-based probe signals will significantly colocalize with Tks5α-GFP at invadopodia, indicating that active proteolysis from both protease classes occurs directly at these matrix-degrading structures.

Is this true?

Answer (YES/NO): YES